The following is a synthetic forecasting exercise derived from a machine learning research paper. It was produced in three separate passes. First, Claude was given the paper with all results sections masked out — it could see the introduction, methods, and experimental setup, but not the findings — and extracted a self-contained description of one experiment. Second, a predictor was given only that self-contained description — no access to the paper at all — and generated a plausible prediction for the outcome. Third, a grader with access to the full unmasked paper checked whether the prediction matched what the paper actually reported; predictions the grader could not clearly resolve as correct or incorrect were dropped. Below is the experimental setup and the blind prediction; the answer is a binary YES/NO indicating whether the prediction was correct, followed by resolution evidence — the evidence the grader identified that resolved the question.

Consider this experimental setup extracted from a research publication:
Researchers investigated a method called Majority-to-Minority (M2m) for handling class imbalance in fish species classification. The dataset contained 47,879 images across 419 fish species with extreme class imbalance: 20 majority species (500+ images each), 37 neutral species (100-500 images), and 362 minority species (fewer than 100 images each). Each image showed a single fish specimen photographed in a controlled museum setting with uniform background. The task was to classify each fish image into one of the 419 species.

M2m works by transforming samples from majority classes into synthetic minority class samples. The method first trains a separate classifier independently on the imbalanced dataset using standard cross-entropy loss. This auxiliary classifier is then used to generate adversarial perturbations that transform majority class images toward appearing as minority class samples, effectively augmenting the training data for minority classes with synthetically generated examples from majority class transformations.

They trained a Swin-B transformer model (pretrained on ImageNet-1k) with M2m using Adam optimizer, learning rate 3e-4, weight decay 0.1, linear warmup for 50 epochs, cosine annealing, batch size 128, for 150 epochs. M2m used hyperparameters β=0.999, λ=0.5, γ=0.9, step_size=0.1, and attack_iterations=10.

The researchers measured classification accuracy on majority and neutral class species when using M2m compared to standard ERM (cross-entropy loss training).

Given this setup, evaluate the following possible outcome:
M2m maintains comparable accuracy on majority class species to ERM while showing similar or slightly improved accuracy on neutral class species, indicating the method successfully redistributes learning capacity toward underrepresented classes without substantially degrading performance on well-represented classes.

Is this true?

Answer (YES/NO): NO